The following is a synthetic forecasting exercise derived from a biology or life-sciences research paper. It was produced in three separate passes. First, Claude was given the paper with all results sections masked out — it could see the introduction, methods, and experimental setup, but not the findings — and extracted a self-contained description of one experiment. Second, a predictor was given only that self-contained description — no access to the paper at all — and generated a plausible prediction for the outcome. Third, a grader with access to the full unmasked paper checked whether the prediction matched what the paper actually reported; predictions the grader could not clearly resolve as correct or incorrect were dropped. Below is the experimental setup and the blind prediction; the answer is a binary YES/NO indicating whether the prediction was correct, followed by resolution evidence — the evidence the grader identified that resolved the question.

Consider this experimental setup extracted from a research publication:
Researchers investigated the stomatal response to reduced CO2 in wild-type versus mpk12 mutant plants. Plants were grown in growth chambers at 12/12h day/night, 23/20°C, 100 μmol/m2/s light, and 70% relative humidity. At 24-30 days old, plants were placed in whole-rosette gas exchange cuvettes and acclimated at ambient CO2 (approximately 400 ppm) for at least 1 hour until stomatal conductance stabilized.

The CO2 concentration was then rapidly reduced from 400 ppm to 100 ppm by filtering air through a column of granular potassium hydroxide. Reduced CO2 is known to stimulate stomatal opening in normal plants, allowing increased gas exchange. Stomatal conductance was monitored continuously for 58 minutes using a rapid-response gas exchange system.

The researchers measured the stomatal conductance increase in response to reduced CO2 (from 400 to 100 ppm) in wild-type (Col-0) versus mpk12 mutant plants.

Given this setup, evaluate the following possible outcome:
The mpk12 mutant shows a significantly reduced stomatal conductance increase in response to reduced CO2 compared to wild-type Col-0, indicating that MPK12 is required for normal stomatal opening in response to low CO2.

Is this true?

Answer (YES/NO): YES